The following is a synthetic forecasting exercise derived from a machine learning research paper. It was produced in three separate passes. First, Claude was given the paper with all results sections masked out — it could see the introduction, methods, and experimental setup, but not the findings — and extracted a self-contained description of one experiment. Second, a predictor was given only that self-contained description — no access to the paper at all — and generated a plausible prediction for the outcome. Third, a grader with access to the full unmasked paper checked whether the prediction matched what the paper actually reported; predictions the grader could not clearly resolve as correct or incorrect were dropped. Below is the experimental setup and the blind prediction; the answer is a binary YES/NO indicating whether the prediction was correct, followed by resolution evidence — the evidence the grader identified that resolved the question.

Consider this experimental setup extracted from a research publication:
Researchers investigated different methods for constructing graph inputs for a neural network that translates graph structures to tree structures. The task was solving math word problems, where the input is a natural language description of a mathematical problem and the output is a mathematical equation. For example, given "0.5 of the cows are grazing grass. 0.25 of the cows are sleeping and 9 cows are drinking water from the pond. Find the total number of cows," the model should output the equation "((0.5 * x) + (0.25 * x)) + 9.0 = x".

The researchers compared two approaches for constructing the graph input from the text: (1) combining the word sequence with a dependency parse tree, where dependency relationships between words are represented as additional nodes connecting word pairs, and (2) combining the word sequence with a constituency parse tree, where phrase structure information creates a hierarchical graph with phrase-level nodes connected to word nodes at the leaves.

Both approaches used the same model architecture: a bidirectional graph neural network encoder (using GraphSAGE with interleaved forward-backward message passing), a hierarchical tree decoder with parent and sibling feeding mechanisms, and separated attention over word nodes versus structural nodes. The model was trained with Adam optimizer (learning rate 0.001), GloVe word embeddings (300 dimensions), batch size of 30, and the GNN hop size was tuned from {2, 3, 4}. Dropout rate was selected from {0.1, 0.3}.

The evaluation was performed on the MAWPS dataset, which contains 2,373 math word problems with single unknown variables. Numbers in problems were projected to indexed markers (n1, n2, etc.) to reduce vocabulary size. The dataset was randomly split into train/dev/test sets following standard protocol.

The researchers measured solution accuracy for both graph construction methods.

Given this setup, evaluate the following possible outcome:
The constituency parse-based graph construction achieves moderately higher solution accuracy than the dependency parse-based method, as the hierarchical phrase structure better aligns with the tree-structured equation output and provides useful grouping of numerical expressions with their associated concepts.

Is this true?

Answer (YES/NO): YES